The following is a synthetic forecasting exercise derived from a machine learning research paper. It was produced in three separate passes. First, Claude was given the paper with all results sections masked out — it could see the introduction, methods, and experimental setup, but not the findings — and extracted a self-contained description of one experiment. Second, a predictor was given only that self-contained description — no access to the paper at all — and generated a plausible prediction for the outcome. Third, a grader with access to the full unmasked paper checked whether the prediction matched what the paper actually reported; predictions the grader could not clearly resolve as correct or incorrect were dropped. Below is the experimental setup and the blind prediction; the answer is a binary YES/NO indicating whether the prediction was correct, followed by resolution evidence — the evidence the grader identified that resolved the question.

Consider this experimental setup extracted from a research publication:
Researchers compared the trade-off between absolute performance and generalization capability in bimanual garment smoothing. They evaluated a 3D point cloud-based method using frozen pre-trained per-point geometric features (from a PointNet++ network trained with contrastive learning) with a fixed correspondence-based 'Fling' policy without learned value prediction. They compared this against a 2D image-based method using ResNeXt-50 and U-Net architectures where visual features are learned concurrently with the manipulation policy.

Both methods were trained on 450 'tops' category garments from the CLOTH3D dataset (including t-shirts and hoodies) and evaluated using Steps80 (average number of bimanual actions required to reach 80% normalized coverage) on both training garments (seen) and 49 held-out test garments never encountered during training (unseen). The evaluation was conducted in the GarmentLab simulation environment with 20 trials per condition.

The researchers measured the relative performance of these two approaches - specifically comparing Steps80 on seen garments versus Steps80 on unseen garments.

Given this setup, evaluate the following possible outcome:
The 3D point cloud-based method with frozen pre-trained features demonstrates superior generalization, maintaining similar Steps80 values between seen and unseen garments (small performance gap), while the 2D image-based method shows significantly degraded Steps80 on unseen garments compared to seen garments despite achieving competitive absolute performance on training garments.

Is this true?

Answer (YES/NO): YES